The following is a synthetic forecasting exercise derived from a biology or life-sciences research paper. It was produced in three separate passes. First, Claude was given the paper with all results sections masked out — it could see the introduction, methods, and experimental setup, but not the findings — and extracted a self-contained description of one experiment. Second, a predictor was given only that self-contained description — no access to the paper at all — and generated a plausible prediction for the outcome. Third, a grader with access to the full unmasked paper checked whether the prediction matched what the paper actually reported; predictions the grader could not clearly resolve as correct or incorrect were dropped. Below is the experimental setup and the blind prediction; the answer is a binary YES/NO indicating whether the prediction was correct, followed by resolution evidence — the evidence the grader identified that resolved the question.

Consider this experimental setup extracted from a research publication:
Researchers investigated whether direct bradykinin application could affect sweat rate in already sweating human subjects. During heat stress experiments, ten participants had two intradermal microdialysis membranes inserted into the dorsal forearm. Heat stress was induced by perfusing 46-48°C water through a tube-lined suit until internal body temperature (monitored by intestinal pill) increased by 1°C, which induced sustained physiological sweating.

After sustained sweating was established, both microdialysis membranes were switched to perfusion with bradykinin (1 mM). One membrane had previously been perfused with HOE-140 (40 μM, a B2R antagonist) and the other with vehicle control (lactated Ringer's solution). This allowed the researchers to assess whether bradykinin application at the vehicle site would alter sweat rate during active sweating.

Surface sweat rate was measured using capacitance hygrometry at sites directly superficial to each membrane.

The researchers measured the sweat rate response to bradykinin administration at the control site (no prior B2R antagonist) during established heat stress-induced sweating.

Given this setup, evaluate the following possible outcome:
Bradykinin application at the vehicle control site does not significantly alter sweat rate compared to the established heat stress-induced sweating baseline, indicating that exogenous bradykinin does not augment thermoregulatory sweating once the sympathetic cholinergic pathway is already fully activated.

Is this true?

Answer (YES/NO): YES